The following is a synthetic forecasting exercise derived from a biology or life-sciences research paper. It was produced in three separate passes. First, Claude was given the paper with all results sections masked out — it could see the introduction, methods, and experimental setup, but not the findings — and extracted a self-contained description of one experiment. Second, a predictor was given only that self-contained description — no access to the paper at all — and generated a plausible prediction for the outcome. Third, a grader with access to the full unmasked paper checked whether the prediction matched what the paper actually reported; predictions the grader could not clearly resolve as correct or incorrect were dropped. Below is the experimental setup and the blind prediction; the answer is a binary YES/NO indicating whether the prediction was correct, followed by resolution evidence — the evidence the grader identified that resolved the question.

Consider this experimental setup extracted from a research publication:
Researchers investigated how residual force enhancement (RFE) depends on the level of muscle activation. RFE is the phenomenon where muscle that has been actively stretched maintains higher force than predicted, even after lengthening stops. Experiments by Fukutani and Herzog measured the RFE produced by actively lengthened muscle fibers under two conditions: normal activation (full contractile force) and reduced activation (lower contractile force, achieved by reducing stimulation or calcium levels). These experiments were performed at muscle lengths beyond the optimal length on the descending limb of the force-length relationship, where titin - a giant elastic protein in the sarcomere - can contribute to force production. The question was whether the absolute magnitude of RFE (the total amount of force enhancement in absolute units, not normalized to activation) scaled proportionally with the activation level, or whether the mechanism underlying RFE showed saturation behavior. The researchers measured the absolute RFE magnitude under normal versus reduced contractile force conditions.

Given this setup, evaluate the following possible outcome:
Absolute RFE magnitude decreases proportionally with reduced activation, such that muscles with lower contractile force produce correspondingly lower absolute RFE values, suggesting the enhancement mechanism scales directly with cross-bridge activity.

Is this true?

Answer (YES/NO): NO